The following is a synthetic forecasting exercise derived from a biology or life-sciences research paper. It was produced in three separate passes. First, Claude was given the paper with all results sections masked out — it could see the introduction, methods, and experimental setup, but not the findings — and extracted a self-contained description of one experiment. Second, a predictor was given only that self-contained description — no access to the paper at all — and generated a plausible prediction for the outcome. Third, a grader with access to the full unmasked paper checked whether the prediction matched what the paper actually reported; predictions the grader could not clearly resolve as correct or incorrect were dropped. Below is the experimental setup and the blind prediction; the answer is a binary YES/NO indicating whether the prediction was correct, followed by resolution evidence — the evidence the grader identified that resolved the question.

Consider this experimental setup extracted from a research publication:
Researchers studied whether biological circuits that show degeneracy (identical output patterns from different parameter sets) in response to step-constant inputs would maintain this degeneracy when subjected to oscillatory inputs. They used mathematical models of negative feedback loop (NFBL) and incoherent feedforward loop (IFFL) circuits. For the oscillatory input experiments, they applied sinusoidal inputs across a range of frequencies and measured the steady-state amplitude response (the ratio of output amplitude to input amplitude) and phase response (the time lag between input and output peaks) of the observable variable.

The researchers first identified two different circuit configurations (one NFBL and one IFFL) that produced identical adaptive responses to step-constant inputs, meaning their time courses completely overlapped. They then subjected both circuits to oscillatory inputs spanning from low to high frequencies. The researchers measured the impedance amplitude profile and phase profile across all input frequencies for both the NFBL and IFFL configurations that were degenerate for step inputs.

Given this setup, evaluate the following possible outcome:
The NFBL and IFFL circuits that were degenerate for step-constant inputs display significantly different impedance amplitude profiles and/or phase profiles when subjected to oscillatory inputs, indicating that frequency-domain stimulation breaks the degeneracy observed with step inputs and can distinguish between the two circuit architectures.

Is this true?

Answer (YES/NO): NO